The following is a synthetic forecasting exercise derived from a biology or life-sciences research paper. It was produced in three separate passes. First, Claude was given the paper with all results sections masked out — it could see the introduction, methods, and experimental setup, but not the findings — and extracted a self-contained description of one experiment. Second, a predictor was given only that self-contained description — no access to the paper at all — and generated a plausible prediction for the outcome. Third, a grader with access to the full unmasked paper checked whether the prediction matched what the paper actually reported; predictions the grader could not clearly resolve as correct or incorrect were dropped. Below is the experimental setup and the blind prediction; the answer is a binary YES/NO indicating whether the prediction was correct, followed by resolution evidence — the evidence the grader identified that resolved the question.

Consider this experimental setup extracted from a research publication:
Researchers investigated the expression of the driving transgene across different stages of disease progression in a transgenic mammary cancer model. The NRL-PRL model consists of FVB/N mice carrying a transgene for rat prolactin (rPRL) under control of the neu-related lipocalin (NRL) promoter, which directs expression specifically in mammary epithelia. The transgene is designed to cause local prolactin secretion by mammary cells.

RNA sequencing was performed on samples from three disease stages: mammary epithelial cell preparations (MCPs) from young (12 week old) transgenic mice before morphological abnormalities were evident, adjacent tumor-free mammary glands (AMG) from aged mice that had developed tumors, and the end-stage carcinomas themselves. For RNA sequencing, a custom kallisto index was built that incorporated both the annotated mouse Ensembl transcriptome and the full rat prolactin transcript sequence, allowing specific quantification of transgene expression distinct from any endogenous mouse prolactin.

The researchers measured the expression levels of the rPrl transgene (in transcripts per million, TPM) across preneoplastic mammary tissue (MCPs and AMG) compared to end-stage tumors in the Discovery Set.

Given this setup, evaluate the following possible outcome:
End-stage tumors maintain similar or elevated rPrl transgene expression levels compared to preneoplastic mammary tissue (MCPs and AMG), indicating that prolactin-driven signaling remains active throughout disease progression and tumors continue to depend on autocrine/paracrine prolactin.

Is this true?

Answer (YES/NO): NO